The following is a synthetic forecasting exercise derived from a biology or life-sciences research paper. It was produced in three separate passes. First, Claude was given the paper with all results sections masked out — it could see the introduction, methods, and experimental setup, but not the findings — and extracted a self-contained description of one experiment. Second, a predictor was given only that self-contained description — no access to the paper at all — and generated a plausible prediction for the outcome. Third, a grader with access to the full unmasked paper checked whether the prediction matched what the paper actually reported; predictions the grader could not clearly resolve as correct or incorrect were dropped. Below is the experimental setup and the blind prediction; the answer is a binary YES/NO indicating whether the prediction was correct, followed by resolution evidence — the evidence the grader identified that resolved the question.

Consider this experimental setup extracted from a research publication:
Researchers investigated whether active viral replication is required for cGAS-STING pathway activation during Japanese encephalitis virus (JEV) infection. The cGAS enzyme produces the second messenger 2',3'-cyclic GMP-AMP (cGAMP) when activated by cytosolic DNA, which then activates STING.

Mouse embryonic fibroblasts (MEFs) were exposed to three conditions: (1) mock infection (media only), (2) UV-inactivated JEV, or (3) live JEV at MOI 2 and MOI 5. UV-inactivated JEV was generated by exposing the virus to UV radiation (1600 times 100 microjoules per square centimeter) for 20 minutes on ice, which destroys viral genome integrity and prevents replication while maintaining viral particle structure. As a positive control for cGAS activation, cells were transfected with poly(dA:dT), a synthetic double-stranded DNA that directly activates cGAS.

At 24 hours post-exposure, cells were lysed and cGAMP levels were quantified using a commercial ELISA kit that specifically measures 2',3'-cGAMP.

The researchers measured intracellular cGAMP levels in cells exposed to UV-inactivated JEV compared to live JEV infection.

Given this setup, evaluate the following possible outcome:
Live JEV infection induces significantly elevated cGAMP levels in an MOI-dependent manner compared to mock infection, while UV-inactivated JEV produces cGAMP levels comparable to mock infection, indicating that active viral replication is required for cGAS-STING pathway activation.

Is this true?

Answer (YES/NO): NO